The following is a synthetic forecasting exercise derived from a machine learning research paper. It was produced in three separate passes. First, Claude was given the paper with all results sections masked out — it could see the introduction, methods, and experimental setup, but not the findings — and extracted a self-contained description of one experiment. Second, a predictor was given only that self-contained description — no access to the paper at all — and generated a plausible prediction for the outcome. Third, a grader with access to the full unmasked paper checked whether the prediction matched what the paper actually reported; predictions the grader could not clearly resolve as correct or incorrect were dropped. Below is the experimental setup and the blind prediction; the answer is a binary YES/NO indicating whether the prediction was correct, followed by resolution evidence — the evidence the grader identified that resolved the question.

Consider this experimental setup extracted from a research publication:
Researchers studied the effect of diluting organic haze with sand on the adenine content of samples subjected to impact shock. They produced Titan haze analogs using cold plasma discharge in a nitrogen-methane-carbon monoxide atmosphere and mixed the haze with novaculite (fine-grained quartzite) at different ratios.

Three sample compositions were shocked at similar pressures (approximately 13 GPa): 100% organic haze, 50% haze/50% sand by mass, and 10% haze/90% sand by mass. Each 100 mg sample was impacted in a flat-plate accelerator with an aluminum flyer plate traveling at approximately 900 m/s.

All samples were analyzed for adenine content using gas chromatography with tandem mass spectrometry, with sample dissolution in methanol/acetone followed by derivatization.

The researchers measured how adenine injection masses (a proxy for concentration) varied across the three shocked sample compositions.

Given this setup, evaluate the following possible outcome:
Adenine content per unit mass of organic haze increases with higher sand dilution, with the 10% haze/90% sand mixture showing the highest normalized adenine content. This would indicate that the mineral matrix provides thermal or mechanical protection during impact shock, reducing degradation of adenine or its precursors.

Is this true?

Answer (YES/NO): YES